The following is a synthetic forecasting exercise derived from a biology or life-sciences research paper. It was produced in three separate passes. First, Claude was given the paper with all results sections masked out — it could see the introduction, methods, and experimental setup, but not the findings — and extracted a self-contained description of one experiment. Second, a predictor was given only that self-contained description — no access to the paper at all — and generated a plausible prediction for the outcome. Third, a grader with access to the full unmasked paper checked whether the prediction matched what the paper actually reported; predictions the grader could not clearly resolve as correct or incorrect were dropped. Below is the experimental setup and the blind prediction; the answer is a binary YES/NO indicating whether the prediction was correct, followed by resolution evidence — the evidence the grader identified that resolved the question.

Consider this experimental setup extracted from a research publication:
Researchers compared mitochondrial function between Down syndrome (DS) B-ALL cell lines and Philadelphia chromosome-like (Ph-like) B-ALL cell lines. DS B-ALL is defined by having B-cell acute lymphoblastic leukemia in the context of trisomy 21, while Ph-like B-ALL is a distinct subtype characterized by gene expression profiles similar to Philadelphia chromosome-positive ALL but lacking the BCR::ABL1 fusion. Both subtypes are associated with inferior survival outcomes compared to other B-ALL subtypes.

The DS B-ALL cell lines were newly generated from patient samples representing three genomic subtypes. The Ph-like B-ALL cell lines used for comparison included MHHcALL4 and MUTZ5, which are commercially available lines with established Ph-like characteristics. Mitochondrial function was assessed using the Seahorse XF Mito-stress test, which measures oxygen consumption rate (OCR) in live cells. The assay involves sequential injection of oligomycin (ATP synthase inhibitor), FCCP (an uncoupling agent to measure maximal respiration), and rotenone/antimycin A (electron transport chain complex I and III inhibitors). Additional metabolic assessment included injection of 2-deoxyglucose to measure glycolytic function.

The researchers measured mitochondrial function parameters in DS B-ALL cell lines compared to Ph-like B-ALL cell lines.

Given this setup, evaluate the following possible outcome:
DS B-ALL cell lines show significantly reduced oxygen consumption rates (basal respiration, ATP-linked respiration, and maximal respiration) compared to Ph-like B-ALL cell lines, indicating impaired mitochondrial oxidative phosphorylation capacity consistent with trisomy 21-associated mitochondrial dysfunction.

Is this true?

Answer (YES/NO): NO